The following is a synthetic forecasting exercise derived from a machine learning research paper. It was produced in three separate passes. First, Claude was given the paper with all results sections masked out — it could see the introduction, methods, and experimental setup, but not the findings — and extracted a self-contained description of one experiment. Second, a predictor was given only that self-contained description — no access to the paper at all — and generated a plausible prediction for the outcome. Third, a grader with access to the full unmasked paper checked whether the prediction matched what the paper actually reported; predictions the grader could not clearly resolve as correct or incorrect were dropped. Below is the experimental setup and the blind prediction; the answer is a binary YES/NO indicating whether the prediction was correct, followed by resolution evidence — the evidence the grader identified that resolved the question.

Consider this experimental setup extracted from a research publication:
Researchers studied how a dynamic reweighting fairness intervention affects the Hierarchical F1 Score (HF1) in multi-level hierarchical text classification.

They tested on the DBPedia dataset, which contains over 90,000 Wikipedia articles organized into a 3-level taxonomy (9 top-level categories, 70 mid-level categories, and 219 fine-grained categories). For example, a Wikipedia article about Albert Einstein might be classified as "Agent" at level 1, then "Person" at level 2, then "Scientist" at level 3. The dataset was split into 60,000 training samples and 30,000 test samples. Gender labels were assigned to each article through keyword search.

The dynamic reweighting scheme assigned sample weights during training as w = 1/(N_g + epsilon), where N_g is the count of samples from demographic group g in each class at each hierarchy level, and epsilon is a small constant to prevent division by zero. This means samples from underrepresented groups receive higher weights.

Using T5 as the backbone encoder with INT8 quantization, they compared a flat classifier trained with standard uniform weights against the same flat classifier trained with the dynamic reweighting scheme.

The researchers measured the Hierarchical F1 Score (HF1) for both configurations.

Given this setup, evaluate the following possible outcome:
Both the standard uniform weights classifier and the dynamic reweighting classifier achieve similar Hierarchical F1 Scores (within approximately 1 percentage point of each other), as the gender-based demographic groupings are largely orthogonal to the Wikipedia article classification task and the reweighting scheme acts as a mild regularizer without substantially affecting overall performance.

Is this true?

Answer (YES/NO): NO